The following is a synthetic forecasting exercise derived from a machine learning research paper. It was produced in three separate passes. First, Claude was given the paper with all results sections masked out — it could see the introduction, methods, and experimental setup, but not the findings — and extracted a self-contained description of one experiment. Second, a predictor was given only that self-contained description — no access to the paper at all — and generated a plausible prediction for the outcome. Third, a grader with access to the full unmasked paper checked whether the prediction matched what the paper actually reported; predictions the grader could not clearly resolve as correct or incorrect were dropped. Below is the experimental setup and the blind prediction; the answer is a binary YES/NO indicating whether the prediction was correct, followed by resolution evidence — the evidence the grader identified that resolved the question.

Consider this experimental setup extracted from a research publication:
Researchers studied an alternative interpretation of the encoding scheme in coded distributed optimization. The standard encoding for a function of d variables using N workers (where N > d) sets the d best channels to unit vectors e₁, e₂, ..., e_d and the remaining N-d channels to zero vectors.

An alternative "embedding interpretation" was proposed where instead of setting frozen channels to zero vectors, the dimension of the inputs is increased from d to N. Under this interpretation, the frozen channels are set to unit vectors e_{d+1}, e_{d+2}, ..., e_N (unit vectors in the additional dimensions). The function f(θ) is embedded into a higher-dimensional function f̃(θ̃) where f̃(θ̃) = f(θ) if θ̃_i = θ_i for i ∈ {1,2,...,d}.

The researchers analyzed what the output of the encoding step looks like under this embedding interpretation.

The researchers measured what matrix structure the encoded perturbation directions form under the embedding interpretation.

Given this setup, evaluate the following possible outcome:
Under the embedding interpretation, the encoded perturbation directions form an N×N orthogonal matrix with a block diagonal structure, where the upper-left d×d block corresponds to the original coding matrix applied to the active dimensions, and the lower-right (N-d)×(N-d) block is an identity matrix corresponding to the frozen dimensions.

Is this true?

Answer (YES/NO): NO